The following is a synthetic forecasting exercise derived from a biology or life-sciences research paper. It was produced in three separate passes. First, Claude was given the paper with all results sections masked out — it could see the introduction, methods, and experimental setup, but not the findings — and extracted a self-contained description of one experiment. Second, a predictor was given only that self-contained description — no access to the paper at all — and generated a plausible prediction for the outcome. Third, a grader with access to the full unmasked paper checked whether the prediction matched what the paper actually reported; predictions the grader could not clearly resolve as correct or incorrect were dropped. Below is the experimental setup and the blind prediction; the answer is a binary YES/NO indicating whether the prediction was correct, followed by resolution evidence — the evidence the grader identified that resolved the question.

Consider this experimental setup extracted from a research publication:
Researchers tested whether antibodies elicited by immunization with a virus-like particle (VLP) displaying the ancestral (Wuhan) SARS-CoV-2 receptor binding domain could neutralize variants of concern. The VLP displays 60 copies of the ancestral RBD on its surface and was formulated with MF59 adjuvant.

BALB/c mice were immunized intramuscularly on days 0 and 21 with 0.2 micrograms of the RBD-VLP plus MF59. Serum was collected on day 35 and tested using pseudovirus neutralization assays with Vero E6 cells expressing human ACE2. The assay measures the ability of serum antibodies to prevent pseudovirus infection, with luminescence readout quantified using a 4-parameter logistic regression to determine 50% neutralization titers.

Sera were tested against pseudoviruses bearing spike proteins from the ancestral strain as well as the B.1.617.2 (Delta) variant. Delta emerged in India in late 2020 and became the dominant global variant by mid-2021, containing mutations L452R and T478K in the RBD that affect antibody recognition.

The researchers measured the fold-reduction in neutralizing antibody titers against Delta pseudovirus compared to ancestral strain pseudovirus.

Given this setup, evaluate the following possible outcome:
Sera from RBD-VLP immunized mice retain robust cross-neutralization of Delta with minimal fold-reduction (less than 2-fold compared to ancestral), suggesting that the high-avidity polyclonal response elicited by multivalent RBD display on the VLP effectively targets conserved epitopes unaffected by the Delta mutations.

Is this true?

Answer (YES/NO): NO